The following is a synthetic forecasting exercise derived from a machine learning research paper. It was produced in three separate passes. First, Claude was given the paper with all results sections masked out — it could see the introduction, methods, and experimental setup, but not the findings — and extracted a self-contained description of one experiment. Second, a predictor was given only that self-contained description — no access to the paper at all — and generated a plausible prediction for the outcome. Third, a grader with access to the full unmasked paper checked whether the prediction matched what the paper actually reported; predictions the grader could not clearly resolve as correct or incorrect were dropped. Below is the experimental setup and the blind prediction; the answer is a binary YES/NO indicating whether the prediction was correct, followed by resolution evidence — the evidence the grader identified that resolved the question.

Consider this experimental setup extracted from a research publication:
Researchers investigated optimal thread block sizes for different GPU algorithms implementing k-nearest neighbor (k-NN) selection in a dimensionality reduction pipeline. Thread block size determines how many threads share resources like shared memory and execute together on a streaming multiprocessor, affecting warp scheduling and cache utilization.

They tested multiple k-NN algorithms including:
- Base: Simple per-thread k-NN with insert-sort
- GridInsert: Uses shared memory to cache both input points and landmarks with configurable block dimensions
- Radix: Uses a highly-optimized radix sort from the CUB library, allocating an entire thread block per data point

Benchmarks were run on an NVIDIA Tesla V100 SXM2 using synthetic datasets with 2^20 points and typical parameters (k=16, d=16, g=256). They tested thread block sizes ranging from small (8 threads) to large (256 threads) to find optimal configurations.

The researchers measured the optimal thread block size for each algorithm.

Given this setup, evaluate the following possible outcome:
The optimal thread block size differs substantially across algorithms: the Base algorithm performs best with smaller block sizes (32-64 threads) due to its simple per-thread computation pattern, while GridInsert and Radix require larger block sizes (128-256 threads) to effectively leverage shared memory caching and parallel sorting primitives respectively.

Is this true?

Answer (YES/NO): NO